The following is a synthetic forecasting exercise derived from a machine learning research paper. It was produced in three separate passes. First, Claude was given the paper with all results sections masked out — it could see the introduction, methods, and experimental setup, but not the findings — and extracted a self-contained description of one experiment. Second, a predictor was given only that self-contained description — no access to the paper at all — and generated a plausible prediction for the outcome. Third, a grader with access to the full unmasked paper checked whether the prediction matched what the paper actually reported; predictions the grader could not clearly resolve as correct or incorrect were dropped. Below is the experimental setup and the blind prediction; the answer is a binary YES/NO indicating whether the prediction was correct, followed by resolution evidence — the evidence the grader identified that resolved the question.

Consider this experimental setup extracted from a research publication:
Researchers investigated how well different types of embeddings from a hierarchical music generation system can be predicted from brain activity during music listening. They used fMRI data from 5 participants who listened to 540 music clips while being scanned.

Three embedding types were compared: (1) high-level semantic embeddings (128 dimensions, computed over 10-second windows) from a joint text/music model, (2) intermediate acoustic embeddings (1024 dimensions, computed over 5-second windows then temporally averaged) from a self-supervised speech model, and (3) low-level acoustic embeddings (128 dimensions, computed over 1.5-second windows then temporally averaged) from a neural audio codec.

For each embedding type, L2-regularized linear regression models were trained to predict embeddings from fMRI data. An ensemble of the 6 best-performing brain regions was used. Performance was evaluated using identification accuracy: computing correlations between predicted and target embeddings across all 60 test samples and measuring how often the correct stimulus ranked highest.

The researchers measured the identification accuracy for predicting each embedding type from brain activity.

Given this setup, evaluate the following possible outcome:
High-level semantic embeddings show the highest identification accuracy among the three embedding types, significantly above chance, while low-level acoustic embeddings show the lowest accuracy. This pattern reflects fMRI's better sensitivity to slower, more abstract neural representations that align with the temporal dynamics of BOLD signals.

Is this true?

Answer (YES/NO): YES